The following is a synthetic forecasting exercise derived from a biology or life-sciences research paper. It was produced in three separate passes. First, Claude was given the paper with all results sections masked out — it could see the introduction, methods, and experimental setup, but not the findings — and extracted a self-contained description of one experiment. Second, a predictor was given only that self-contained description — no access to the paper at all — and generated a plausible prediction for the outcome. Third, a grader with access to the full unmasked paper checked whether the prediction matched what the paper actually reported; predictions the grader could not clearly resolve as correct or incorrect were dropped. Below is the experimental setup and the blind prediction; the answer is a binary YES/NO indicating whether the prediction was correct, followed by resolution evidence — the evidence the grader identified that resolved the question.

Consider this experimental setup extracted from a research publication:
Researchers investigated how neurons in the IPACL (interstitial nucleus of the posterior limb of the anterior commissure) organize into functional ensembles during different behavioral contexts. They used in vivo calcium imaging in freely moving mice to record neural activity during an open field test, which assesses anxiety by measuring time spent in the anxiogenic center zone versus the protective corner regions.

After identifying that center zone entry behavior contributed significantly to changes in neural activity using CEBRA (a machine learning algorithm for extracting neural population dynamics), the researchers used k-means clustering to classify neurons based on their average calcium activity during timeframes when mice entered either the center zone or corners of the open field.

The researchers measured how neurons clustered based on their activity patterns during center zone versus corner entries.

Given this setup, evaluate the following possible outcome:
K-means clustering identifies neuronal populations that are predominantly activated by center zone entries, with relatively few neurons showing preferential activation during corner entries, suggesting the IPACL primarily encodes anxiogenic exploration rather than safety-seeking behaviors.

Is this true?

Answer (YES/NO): NO